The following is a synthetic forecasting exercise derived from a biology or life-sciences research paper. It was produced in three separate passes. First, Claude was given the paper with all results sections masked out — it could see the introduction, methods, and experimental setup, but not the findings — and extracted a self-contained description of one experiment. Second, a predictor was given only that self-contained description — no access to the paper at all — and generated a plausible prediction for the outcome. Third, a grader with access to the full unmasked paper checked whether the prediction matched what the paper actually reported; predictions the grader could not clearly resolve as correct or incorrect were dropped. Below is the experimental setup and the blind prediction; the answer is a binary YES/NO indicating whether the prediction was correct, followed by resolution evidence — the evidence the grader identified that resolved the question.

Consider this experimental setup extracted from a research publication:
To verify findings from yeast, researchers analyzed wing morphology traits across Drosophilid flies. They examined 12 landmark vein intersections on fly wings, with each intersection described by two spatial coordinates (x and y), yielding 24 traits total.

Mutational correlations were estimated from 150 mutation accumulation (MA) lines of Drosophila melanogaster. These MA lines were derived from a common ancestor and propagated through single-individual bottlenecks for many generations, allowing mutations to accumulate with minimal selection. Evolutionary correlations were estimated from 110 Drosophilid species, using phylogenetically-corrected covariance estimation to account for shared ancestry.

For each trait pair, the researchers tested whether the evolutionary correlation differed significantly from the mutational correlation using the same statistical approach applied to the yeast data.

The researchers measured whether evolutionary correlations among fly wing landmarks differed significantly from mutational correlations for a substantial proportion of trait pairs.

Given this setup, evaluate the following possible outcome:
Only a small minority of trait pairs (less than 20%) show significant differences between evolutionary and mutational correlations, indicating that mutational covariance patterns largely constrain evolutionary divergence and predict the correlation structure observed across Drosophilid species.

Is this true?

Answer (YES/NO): NO